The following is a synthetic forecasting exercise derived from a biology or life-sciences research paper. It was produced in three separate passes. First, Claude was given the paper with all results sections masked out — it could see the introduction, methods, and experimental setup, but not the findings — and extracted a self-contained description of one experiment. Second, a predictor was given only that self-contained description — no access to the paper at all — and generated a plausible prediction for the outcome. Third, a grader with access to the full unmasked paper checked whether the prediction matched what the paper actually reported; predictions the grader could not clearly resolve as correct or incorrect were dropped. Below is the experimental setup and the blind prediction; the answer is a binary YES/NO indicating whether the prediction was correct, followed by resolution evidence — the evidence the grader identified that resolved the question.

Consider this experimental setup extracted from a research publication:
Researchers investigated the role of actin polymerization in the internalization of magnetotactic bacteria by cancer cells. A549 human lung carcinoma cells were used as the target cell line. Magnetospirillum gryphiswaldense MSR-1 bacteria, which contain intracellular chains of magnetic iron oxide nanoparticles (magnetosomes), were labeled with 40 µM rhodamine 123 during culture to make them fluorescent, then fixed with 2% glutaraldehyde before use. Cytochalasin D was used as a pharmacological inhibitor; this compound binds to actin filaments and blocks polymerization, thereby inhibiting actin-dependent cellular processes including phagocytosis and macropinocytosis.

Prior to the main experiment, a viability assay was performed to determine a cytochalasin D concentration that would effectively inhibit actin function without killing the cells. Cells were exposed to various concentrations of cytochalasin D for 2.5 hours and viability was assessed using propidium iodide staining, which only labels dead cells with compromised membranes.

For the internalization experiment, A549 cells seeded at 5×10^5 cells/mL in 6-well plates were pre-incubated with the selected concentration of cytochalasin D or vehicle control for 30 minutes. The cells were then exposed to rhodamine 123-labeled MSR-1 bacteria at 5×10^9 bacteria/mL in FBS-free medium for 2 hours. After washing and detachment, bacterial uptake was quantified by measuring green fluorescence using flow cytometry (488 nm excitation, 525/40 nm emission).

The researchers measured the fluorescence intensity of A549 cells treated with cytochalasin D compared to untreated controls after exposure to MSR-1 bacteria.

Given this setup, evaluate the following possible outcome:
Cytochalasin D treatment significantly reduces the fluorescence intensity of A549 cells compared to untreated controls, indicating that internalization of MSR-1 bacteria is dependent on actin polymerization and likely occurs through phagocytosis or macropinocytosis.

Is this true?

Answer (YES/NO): NO